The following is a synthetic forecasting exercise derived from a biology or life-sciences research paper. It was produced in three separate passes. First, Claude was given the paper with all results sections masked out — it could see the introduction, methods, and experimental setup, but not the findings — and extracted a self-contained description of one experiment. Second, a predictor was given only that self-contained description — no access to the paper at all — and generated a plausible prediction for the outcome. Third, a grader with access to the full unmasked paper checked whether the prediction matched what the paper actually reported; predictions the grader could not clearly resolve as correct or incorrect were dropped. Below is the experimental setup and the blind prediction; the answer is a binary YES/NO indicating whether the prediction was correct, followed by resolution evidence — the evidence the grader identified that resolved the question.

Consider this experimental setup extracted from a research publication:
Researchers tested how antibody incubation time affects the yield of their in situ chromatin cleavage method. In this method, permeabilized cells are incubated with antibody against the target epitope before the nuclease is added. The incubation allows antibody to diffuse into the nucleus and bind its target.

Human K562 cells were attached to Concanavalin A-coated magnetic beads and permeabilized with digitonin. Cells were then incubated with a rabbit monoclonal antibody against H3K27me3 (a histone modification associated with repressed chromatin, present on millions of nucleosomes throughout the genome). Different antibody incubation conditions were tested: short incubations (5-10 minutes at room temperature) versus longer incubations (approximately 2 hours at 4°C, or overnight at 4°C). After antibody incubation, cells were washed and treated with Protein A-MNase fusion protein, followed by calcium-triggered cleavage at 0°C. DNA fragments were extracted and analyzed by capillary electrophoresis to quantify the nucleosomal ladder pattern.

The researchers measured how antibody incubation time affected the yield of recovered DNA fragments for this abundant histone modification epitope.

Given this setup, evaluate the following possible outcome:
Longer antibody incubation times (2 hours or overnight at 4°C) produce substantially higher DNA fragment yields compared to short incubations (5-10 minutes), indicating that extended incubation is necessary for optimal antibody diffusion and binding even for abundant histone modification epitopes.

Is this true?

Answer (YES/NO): YES